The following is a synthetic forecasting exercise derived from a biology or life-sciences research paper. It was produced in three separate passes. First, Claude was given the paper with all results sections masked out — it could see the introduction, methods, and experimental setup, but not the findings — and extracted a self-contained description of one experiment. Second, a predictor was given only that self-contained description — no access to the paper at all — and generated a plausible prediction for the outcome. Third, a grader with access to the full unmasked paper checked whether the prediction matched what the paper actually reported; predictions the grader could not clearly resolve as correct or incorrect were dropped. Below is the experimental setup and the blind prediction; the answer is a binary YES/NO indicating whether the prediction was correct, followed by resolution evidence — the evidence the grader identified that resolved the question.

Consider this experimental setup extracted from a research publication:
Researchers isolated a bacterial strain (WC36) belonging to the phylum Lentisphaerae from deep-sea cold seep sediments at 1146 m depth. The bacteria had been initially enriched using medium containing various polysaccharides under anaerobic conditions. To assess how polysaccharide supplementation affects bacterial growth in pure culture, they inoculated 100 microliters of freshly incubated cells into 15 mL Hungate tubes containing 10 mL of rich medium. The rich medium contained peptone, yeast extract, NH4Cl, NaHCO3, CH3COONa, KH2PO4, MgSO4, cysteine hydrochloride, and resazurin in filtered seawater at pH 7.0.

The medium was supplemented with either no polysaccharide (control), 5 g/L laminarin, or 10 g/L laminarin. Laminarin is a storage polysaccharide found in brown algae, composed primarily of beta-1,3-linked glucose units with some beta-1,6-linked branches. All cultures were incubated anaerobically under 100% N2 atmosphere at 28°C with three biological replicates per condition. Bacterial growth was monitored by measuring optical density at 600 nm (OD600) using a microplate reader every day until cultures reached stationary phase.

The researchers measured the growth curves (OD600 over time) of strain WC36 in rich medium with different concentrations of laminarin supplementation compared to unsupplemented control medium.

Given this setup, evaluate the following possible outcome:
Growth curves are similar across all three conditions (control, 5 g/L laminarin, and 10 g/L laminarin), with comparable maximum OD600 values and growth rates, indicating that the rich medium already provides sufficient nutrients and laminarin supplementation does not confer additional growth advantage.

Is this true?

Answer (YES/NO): NO